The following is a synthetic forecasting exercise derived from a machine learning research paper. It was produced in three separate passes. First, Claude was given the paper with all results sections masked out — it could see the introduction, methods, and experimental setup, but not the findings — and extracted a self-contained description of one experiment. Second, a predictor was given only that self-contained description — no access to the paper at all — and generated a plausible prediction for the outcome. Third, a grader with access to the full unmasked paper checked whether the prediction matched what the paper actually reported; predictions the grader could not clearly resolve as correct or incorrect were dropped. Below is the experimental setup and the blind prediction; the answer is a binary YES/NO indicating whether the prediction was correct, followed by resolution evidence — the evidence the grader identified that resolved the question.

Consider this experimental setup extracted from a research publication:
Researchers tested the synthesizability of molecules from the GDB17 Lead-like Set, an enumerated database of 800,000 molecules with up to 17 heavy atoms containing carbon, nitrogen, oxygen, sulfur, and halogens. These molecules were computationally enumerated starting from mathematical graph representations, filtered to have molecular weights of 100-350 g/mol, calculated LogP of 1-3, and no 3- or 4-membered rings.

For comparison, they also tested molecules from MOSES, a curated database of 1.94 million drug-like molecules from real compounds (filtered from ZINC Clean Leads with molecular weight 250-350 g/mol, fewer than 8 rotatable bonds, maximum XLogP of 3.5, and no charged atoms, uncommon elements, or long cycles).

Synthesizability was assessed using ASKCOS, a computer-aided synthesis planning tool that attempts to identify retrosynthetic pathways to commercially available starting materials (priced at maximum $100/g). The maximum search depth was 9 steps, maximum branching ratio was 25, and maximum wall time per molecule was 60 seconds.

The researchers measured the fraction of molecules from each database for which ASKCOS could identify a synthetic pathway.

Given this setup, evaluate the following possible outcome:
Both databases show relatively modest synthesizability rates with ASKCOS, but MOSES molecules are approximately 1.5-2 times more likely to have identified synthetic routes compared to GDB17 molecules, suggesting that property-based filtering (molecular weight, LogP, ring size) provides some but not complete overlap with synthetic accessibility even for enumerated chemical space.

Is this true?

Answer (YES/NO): NO